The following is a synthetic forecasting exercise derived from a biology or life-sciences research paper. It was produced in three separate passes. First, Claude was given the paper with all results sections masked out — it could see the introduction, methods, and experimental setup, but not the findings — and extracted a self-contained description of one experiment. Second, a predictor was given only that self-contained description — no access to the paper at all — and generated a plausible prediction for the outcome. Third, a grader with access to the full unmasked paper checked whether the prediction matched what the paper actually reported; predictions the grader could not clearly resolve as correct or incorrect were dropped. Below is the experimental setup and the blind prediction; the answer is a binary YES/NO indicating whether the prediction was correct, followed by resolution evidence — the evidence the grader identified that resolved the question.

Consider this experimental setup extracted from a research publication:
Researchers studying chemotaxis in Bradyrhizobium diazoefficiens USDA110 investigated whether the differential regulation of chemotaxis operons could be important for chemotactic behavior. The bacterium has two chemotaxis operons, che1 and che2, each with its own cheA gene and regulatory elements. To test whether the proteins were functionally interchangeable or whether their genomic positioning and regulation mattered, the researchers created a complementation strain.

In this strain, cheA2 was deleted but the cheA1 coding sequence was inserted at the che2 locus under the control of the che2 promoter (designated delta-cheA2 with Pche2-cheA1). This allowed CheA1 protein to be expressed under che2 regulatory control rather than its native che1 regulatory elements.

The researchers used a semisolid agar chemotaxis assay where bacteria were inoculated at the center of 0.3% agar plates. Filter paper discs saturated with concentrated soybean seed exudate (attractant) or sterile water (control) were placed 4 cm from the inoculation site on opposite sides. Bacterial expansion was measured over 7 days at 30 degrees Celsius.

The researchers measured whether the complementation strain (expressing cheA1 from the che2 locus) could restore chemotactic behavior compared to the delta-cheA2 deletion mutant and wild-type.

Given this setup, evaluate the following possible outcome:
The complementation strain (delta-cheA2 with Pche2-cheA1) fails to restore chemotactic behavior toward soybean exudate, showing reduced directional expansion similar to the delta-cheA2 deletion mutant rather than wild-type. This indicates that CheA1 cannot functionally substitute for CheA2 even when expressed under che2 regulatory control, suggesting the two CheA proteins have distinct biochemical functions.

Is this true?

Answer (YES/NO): NO